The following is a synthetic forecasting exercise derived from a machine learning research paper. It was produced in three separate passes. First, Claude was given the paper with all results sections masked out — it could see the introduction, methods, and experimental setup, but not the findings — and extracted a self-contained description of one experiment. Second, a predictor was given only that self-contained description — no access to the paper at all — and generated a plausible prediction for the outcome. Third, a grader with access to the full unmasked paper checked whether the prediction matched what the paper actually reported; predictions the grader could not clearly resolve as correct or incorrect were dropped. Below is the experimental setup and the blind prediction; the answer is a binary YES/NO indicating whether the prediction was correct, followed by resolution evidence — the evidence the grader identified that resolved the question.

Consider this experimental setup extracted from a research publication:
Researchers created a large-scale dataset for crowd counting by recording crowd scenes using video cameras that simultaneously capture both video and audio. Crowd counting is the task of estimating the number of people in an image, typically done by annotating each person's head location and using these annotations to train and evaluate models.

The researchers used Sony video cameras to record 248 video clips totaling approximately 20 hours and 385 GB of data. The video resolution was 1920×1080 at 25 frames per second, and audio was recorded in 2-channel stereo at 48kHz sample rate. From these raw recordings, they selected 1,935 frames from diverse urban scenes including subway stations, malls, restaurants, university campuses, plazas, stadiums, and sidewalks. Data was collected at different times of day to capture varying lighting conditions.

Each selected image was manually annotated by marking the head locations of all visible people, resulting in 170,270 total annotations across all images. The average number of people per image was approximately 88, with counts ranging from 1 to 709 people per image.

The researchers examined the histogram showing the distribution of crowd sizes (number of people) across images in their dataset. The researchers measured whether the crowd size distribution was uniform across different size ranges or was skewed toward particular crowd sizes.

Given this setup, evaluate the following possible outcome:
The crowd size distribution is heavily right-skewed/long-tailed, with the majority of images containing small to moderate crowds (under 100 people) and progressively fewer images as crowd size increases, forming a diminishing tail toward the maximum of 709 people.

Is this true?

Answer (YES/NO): YES